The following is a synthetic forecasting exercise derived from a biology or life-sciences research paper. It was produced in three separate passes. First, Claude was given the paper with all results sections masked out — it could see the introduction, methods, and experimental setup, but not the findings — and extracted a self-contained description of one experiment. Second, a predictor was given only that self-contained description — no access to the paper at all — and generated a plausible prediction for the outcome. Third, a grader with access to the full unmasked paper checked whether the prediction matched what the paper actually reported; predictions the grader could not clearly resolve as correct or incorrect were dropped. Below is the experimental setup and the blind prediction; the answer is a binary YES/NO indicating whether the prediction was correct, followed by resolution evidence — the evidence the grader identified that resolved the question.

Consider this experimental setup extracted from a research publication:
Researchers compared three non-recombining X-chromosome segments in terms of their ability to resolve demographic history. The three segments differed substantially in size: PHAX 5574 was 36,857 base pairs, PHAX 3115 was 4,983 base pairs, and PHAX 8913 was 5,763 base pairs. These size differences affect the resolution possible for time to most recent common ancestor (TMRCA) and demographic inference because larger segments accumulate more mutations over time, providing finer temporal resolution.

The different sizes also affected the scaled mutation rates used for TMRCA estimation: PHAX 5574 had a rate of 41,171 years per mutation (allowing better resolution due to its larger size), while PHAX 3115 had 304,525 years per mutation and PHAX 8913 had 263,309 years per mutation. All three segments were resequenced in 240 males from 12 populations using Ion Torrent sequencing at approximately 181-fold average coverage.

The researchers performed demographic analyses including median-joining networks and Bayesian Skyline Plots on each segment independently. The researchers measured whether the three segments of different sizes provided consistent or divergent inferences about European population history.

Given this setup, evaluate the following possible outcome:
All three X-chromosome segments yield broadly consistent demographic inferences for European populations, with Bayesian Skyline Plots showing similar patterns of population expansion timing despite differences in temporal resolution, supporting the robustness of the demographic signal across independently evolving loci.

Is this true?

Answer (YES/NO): YES